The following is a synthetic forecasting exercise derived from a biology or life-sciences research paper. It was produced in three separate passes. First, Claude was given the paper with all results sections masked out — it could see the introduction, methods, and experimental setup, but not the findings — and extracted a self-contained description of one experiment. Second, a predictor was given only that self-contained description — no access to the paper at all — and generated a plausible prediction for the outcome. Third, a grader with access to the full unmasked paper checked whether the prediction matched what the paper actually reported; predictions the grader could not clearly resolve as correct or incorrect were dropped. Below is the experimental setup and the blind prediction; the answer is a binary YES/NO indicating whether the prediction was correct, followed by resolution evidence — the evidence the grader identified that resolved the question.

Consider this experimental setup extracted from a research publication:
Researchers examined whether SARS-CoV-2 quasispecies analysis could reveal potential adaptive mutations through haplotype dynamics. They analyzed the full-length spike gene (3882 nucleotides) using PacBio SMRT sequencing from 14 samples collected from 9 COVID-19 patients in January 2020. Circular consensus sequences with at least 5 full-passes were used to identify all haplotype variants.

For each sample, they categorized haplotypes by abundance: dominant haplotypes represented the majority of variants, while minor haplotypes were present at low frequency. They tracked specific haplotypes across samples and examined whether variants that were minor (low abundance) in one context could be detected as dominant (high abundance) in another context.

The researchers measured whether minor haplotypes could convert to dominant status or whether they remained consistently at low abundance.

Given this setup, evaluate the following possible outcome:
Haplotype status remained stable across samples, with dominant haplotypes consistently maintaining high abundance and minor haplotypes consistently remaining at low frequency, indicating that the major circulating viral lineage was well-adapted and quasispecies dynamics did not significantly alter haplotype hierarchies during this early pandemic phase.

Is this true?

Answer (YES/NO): NO